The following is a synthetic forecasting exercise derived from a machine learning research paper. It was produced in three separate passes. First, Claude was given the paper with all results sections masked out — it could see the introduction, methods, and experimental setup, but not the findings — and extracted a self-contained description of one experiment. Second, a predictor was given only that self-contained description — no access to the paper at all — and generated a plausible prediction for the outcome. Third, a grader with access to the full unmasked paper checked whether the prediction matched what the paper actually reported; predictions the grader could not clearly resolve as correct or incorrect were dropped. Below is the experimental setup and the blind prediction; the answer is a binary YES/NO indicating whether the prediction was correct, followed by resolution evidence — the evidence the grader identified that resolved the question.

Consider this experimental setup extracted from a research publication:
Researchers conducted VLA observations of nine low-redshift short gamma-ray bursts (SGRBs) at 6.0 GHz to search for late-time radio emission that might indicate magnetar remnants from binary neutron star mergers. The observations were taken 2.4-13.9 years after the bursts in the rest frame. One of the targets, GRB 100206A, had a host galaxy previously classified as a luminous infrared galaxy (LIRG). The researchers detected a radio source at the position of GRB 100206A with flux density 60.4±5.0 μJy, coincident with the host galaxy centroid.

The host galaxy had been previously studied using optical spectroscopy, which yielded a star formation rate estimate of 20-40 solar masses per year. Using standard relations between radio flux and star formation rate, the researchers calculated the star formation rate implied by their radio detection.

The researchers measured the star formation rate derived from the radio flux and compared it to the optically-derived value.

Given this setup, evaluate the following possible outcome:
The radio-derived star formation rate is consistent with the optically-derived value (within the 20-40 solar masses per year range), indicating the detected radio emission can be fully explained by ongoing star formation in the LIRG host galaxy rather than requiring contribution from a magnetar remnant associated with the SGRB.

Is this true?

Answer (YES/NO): NO